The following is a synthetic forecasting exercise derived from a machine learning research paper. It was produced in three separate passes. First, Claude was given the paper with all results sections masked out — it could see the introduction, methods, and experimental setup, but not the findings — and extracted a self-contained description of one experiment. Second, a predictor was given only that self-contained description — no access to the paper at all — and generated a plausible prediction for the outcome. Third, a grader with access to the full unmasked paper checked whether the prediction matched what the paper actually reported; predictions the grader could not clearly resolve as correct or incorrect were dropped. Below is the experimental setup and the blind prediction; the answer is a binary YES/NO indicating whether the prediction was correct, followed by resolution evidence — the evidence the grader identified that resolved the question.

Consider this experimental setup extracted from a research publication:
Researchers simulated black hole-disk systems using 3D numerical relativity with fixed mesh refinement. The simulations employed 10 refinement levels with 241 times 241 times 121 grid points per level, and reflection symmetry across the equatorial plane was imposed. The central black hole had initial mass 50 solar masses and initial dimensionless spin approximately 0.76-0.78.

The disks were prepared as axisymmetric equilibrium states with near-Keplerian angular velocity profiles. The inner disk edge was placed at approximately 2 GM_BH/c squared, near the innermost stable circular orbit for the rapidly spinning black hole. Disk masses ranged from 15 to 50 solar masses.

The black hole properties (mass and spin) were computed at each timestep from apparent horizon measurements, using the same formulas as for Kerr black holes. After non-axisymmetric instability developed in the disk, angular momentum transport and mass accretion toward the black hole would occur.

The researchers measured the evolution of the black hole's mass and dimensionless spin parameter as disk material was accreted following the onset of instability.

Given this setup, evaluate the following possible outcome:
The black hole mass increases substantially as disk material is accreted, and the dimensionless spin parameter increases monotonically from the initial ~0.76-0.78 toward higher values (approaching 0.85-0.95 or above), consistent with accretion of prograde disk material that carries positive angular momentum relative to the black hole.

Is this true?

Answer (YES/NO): YES